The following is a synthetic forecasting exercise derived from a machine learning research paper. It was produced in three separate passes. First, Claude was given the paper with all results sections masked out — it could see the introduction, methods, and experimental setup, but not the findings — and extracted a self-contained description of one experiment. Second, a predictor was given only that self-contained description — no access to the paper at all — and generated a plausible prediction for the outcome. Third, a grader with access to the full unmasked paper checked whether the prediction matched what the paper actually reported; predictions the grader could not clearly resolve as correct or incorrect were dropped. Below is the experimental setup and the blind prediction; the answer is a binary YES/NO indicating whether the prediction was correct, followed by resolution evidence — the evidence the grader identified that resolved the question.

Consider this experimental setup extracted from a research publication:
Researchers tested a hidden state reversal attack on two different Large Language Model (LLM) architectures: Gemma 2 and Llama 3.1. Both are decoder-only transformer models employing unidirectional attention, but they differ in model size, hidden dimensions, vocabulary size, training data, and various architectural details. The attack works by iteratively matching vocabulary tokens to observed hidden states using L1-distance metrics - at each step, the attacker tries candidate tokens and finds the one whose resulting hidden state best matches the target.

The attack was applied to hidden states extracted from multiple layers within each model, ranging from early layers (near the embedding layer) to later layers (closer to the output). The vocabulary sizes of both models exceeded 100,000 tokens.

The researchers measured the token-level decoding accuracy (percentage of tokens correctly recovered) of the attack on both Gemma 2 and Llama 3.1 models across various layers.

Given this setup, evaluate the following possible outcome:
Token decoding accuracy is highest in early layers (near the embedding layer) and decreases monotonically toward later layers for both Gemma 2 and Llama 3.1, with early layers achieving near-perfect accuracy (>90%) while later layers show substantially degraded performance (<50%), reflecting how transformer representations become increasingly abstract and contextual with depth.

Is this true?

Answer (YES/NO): NO